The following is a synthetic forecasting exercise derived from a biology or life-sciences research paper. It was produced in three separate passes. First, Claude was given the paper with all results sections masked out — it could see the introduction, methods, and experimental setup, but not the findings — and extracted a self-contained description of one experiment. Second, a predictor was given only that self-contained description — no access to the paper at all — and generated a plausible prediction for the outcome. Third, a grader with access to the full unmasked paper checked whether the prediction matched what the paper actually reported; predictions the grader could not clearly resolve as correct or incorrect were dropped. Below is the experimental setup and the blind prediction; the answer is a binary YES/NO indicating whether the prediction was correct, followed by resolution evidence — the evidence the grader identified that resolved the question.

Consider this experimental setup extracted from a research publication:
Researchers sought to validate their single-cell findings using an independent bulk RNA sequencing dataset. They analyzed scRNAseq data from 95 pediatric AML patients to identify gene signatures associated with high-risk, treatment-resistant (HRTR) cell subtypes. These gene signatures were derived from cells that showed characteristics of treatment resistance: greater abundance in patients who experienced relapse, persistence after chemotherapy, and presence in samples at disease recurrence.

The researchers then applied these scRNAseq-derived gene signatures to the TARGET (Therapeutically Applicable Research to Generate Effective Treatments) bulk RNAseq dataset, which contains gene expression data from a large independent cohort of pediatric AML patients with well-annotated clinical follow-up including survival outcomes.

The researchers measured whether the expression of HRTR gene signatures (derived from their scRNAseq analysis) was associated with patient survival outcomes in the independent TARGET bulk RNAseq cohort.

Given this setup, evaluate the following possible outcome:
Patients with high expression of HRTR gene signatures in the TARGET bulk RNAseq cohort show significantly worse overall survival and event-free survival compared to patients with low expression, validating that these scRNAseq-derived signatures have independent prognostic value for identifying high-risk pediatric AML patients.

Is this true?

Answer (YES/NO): NO